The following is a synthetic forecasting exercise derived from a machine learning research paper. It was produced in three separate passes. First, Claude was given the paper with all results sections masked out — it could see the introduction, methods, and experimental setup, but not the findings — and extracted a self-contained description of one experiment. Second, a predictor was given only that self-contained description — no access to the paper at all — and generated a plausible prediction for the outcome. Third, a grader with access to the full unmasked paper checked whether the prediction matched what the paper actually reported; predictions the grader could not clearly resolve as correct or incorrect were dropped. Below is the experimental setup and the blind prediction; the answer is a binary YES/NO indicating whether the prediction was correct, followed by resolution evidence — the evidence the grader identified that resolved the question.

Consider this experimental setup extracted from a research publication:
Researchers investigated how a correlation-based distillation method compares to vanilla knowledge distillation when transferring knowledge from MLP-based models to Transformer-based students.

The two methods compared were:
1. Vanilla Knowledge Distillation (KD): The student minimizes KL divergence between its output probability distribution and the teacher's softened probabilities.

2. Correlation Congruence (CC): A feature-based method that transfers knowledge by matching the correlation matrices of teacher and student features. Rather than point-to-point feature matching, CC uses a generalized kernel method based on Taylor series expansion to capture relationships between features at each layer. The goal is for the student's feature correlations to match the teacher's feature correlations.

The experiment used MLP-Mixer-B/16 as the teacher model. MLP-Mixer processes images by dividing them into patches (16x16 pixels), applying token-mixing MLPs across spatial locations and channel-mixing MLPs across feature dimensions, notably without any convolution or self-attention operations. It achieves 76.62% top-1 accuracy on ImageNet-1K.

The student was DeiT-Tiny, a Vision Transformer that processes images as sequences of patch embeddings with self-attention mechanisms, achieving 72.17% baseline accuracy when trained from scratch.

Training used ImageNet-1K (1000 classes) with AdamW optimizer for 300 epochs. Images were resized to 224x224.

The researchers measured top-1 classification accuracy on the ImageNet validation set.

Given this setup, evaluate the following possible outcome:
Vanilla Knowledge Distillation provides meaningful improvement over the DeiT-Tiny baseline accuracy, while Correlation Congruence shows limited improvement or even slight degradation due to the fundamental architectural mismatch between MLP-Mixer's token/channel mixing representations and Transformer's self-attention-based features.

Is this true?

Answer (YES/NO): YES